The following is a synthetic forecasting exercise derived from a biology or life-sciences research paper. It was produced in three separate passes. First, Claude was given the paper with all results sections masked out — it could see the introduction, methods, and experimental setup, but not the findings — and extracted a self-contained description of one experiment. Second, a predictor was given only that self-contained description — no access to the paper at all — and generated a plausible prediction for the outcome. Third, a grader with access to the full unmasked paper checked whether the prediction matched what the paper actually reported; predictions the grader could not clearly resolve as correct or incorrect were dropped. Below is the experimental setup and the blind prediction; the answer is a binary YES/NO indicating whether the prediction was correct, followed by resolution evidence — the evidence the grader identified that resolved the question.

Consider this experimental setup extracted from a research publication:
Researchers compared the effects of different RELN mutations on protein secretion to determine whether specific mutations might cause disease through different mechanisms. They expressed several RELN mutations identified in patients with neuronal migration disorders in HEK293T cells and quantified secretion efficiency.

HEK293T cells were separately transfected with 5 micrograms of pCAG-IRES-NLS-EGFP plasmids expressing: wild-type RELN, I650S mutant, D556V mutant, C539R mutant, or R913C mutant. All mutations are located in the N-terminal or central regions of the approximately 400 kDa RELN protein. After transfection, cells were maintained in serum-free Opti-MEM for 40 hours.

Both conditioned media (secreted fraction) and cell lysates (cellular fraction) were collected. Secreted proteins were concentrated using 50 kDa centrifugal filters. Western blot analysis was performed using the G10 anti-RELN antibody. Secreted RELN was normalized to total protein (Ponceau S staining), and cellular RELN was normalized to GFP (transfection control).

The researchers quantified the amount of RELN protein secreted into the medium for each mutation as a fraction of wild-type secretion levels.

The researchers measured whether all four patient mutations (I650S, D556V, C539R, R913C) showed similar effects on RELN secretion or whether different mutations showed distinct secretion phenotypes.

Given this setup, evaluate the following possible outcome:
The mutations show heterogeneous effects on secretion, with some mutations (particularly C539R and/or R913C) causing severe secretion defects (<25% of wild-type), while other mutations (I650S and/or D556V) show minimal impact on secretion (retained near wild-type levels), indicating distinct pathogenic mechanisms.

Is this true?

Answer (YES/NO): NO